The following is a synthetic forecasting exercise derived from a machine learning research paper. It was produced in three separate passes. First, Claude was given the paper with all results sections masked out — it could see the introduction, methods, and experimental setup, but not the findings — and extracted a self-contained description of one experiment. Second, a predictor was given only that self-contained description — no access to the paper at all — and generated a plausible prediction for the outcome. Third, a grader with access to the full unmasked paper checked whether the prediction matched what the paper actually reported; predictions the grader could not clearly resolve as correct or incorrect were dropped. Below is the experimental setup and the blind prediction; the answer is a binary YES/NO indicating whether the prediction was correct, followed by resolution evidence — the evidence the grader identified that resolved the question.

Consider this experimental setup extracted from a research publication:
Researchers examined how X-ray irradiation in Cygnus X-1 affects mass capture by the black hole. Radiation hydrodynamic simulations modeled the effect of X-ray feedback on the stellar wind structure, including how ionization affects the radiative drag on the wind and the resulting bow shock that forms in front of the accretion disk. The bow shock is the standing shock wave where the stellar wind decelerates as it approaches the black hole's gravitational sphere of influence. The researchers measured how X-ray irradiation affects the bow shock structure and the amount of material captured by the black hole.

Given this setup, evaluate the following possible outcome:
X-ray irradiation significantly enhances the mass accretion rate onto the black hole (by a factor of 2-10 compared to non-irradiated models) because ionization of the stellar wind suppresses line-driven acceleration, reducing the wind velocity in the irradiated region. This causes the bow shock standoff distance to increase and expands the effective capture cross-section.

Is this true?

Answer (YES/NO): NO